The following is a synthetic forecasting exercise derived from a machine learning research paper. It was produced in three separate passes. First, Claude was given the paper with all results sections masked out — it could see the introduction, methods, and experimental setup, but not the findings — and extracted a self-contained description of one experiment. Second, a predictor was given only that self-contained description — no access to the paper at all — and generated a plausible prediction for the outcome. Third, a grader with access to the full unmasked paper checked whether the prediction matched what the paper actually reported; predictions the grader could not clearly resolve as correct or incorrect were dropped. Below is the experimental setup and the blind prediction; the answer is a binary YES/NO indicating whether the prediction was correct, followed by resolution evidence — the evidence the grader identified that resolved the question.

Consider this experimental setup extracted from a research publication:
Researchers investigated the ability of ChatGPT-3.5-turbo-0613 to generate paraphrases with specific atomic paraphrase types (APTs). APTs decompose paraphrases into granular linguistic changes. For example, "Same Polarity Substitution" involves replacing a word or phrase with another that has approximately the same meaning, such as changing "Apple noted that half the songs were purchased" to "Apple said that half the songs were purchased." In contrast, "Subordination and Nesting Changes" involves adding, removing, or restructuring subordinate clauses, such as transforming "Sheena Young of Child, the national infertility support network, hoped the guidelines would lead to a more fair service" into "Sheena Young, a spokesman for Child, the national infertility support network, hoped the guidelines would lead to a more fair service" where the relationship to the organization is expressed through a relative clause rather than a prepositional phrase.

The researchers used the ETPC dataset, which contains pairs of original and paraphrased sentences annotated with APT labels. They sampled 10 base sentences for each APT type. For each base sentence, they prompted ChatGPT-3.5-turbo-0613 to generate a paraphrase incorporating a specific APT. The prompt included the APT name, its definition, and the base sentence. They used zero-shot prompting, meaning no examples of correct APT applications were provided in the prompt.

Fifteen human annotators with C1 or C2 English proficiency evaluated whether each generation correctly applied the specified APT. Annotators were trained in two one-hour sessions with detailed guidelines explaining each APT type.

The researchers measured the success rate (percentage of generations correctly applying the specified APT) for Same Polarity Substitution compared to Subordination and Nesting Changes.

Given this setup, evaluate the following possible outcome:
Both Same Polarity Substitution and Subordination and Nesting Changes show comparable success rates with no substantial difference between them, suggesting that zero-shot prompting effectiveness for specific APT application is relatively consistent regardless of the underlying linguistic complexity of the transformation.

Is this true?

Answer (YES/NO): NO